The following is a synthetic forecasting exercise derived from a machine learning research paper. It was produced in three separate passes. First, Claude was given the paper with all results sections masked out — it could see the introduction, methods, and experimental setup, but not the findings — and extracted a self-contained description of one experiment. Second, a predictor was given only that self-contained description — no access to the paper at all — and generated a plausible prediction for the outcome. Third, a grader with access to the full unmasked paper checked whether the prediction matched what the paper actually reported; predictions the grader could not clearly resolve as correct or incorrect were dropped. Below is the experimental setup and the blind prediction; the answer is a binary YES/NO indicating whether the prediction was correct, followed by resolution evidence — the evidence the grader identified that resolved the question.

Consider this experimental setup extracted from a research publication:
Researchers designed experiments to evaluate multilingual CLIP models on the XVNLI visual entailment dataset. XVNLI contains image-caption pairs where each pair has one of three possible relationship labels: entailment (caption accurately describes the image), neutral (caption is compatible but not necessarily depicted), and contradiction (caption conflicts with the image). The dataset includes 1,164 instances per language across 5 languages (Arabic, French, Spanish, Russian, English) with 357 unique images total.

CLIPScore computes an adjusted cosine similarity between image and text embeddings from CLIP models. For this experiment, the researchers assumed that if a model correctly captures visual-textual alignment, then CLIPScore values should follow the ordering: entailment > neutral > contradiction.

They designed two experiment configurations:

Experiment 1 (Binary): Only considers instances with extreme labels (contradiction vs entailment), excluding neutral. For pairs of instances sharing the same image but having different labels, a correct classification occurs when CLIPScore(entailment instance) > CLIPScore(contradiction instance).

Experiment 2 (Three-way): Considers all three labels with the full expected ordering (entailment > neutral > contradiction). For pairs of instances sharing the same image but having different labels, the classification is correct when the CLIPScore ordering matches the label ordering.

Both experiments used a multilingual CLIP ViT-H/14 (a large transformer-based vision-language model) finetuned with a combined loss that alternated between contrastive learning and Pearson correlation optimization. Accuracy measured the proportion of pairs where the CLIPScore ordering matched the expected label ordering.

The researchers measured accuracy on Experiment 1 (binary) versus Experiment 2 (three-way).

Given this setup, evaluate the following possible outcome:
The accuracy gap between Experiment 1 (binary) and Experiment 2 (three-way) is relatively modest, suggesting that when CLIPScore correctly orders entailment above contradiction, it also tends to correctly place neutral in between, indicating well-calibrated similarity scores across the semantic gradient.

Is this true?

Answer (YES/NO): NO